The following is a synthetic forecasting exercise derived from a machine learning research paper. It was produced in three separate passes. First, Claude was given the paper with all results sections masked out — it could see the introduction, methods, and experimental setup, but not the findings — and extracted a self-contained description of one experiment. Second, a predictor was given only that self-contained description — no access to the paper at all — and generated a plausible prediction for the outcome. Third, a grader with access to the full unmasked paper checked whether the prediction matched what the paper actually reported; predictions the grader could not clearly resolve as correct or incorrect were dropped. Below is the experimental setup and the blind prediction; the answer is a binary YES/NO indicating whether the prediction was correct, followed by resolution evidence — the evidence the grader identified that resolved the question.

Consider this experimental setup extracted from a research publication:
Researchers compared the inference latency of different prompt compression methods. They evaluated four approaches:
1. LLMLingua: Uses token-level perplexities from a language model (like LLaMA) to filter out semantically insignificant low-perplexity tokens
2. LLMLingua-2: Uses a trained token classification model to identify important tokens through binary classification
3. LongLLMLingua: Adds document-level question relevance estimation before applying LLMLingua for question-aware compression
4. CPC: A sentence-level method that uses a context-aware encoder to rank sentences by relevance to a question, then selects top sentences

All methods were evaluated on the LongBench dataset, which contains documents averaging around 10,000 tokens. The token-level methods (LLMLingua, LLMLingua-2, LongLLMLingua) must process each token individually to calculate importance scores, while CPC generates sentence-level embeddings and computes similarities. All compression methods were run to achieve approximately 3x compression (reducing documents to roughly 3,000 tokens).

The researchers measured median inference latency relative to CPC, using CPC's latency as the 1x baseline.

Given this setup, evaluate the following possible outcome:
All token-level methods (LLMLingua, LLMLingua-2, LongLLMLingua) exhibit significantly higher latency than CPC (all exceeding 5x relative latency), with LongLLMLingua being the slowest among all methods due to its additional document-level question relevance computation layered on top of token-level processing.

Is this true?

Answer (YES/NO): NO